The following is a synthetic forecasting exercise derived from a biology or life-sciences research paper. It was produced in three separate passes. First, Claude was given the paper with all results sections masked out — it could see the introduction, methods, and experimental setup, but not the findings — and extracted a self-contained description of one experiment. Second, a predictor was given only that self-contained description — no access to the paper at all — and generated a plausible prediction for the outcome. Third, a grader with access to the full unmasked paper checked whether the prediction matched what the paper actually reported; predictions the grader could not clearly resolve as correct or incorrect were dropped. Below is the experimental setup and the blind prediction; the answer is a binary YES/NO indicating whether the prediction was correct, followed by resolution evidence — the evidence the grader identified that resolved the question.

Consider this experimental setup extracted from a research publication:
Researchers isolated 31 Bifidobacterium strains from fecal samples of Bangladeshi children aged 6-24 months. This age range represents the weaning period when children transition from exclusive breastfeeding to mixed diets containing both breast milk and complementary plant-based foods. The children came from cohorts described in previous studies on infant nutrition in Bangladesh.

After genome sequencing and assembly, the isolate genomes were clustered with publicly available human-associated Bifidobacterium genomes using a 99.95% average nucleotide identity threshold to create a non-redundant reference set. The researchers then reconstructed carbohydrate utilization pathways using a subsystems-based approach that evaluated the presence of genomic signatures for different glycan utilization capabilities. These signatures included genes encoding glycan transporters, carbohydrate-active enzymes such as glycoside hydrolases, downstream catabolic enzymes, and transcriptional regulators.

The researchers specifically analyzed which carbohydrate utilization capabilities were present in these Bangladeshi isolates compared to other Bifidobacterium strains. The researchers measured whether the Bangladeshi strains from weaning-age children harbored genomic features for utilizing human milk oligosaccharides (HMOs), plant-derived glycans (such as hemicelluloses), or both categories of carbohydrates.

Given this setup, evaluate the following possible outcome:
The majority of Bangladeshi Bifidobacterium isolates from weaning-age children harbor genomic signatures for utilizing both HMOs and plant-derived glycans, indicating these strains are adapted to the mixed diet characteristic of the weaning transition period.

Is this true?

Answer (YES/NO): NO